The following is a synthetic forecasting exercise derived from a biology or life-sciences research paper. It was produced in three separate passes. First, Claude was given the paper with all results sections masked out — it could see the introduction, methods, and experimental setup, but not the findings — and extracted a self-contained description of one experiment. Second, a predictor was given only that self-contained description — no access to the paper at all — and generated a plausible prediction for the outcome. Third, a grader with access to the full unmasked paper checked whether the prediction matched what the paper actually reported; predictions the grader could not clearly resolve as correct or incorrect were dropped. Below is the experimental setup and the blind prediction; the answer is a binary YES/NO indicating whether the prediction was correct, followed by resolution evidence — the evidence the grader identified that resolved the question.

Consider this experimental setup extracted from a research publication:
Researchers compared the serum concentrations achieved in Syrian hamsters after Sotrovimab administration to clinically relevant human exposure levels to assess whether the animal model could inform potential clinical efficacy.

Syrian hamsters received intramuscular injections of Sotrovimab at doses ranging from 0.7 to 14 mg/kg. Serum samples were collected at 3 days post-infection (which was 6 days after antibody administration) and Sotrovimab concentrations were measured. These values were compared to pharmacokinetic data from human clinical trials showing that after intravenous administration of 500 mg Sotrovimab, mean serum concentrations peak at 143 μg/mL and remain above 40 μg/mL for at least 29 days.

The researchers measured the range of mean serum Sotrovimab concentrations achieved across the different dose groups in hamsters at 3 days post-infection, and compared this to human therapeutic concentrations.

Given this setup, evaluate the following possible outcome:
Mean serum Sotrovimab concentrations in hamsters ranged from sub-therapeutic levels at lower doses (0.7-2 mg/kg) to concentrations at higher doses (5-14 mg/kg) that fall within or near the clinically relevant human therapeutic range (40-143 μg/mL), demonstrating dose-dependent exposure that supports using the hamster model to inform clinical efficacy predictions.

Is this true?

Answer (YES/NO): NO